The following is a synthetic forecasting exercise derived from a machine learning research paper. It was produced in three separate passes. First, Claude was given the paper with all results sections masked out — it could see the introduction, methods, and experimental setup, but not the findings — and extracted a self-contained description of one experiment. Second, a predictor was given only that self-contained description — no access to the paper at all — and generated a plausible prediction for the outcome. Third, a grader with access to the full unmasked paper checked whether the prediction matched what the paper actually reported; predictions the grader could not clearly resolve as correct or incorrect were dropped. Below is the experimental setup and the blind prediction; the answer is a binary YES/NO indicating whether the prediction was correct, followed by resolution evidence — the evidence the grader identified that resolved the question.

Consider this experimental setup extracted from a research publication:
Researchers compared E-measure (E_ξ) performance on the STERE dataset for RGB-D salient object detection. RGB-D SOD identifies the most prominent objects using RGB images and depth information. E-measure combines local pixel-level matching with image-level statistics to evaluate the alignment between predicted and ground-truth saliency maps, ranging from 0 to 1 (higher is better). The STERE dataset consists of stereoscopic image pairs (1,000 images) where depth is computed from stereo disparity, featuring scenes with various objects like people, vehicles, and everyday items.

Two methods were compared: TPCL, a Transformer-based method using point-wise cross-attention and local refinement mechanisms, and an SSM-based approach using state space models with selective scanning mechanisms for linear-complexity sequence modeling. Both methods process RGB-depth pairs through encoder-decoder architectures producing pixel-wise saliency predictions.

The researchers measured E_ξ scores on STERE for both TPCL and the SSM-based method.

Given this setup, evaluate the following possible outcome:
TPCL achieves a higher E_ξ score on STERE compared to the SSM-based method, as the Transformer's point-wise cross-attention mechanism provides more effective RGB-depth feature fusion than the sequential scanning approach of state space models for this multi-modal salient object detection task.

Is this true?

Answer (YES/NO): YES